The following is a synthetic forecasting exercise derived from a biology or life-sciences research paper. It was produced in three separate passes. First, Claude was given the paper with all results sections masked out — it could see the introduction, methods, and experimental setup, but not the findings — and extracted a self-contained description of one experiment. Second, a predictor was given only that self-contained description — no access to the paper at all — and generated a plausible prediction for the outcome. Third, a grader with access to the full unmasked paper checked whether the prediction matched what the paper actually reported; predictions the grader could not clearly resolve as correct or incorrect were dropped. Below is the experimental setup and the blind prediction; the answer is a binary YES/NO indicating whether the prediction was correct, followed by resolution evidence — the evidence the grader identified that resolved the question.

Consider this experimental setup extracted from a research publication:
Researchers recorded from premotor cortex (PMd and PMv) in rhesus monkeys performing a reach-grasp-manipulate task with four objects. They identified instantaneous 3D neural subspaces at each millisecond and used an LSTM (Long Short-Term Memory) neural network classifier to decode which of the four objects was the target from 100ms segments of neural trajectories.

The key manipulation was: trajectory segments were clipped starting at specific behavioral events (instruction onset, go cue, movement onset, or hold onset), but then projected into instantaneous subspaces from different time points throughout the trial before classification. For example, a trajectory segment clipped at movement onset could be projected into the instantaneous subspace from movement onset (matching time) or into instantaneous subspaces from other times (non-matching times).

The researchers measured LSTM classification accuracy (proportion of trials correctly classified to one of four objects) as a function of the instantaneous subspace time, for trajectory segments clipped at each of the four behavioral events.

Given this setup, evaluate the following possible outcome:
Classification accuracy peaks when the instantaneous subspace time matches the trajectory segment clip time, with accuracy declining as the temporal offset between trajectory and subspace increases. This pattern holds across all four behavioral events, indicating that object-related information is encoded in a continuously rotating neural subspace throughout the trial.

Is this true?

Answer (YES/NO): YES